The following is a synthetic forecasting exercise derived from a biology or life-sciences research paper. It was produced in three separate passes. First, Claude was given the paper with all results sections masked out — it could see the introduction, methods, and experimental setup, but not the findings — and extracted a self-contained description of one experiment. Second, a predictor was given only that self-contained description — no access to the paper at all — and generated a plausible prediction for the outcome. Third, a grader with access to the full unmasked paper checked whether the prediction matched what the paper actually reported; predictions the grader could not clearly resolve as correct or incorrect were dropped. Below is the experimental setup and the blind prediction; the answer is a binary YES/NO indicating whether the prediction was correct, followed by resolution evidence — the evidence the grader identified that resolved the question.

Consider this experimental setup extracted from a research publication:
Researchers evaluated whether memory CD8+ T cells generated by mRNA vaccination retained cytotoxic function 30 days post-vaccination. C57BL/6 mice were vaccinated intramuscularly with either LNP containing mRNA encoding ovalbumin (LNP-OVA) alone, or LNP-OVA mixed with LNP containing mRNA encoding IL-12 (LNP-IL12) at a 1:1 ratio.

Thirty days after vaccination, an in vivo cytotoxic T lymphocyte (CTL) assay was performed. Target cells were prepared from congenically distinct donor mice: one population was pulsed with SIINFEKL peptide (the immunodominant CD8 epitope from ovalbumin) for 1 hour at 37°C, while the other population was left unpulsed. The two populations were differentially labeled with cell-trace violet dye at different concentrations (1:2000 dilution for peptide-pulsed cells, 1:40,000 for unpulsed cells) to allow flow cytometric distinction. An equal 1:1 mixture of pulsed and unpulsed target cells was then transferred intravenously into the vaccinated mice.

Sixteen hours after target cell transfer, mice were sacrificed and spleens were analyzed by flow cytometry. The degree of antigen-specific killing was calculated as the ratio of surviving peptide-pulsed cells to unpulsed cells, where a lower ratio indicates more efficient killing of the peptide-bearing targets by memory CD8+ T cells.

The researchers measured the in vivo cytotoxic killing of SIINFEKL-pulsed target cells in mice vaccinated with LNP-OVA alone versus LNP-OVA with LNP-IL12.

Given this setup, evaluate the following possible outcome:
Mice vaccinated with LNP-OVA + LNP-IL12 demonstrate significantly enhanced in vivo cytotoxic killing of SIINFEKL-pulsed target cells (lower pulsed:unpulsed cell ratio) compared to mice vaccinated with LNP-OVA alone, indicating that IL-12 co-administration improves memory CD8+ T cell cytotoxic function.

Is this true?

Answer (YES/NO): YES